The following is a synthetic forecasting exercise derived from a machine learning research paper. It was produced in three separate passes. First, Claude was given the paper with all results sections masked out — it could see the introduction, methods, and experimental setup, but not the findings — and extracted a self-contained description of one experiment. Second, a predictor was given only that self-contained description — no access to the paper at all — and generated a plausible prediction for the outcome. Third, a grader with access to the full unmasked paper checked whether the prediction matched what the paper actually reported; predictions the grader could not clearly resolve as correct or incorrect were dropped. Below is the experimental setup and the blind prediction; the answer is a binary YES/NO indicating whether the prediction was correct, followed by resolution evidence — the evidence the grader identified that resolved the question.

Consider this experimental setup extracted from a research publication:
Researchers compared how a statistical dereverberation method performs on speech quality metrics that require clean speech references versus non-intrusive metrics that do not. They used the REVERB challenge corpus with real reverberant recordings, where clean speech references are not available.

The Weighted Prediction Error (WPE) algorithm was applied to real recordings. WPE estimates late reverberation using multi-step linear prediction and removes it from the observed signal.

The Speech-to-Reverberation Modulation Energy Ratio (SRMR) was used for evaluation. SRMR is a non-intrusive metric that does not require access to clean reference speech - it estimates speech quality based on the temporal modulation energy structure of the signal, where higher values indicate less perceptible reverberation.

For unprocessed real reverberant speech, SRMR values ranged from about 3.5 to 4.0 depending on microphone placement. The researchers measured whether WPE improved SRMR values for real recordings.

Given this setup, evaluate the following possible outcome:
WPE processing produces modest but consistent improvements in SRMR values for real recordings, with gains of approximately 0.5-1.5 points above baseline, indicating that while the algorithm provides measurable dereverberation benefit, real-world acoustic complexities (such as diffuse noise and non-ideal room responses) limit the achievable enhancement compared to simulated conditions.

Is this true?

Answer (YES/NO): NO